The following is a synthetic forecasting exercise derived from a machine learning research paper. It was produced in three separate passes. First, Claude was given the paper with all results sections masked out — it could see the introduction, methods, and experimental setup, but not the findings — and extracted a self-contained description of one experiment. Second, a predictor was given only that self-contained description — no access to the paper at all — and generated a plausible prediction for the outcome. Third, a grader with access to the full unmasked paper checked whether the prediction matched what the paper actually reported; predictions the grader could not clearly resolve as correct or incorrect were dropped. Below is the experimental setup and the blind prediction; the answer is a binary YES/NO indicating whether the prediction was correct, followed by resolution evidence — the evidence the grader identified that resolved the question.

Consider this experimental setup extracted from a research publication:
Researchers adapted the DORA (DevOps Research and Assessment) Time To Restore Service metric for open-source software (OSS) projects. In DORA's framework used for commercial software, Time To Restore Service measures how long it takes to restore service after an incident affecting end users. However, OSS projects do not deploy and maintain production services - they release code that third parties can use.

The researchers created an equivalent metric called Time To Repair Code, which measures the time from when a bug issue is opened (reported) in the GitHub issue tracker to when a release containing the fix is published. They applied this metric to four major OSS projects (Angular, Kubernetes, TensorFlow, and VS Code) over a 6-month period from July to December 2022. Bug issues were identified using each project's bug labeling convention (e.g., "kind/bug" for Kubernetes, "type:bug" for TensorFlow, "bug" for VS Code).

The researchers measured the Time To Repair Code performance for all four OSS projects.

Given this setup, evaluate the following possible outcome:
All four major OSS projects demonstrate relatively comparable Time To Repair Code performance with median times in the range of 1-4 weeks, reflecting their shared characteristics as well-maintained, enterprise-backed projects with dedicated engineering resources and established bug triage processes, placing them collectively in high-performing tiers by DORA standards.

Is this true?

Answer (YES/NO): NO